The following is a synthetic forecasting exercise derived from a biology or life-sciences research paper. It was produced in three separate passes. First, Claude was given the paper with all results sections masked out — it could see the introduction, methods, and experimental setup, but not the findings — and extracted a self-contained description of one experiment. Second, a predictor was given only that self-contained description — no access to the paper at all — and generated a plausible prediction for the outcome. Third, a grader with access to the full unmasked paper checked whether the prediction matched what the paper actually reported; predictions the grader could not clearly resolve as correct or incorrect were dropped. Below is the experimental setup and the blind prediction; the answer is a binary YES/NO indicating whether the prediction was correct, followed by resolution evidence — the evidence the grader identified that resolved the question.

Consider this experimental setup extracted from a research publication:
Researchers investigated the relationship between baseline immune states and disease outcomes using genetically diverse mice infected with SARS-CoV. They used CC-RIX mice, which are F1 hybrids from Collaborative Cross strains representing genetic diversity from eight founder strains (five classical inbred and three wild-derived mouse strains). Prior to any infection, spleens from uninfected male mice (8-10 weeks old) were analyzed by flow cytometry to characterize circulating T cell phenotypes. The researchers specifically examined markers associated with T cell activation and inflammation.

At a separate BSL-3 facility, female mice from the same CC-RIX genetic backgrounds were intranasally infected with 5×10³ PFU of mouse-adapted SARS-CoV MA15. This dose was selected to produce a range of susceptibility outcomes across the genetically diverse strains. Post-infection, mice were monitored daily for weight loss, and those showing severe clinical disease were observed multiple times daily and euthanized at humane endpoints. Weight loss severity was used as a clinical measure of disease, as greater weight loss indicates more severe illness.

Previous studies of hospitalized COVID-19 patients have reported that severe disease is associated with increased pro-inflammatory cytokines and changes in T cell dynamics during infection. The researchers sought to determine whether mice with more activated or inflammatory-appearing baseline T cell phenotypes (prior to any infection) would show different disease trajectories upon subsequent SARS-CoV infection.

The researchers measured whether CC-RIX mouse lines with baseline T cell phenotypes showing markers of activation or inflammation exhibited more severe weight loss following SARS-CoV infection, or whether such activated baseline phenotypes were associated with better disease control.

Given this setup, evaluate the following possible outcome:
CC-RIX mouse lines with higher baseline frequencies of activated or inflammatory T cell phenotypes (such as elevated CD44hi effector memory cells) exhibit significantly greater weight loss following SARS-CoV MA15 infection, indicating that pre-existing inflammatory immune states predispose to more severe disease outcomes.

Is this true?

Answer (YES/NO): NO